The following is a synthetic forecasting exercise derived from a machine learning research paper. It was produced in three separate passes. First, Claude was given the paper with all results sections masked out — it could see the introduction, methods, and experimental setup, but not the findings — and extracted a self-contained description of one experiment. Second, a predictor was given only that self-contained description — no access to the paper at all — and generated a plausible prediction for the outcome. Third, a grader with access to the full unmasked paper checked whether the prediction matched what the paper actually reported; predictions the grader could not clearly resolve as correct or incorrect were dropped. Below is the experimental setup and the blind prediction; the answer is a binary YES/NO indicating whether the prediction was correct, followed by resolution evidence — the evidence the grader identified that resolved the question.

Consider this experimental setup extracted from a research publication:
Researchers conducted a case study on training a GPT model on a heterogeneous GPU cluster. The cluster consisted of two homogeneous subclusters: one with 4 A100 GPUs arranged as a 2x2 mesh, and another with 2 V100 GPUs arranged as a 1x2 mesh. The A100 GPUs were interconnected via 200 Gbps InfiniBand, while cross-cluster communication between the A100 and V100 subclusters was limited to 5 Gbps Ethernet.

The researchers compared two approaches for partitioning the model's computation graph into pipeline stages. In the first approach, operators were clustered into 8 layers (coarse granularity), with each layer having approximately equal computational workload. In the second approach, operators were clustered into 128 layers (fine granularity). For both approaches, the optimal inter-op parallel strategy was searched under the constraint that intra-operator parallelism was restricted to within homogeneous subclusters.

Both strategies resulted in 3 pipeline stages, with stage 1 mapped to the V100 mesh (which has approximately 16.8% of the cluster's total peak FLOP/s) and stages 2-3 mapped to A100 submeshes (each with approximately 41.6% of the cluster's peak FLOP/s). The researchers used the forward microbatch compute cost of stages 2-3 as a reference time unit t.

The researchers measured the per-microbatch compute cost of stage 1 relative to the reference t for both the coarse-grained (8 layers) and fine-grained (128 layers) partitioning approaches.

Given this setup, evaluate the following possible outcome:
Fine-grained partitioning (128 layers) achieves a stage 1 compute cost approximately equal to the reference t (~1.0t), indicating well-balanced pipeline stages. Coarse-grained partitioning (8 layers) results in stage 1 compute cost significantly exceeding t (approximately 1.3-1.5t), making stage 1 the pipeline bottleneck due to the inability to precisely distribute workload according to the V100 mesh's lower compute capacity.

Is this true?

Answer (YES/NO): NO